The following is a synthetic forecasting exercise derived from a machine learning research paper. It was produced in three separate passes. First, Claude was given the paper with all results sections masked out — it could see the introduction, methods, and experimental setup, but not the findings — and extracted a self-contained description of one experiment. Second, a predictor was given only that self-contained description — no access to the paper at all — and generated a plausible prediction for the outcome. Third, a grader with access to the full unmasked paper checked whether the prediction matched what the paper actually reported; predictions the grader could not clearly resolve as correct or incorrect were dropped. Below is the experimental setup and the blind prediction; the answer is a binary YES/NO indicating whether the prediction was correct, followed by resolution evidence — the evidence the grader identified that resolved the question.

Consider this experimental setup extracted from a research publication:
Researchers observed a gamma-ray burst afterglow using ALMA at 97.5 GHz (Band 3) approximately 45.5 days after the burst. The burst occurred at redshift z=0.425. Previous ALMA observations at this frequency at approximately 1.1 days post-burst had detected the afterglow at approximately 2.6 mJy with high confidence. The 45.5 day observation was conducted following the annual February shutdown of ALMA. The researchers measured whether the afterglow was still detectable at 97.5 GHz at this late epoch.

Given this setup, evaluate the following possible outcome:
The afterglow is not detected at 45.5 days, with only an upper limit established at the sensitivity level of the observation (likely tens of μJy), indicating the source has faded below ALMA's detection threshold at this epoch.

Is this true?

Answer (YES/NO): YES